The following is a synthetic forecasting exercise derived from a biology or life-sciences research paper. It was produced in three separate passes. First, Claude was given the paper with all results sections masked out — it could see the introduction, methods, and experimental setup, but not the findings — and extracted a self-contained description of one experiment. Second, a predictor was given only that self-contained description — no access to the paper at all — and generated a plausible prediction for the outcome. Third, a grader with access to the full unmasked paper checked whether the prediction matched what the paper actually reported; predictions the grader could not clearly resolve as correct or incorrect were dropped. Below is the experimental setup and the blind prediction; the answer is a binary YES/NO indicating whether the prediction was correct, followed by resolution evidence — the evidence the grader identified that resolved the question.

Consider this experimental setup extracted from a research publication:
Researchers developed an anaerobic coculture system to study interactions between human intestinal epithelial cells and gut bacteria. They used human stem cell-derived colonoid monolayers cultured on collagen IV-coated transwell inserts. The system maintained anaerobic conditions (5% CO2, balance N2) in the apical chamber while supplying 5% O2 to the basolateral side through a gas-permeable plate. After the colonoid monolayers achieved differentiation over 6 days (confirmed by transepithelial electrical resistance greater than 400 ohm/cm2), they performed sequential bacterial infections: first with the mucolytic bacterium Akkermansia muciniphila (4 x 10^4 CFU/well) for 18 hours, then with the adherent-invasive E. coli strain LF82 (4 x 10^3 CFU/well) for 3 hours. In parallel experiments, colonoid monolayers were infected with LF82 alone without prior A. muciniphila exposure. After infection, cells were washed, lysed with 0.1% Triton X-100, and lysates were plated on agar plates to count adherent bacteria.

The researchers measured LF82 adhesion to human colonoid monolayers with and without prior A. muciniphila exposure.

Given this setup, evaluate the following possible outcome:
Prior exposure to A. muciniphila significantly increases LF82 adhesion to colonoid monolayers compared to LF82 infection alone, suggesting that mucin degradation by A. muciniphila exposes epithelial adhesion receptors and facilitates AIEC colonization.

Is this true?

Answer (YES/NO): YES